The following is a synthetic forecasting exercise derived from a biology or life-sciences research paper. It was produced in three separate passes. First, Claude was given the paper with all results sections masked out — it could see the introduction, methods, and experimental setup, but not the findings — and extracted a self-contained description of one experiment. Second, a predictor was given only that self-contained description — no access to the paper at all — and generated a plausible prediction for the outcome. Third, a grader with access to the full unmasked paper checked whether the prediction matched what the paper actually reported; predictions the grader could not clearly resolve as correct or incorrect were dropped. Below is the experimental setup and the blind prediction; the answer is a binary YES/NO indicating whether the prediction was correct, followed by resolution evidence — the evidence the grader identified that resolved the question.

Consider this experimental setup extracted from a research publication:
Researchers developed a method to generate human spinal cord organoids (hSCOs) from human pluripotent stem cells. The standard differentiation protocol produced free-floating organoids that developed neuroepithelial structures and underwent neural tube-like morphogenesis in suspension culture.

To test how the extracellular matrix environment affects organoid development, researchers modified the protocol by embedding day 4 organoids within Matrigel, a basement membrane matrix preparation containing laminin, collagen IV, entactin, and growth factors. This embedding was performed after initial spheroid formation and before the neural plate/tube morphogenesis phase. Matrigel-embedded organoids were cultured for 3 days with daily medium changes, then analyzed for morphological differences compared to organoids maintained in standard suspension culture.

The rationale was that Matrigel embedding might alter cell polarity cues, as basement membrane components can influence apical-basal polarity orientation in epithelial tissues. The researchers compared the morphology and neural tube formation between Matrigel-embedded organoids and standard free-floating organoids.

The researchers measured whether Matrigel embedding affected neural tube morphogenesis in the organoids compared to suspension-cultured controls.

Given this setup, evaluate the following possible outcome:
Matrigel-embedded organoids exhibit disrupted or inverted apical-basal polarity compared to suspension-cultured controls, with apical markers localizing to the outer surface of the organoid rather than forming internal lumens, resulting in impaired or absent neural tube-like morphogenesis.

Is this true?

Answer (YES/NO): NO